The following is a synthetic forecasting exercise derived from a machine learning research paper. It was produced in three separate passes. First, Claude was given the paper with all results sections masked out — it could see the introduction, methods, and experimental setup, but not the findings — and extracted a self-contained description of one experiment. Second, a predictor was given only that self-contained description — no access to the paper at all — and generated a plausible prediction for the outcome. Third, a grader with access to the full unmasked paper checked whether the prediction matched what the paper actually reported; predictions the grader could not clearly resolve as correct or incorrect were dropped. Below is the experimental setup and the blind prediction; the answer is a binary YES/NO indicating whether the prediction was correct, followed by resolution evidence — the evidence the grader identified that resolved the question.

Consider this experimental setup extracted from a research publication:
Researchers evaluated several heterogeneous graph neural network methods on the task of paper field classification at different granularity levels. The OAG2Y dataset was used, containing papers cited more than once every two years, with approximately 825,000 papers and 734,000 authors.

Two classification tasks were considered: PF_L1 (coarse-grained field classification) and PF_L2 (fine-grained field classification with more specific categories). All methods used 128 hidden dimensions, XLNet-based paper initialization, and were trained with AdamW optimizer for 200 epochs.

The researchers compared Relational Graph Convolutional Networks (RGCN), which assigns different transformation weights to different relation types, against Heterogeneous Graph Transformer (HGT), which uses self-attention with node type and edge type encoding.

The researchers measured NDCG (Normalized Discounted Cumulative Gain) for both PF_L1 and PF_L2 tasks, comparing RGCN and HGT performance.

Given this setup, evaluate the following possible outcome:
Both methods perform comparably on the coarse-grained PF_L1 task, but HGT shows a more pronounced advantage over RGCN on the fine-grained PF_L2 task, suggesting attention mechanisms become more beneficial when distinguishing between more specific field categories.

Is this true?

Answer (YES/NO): YES